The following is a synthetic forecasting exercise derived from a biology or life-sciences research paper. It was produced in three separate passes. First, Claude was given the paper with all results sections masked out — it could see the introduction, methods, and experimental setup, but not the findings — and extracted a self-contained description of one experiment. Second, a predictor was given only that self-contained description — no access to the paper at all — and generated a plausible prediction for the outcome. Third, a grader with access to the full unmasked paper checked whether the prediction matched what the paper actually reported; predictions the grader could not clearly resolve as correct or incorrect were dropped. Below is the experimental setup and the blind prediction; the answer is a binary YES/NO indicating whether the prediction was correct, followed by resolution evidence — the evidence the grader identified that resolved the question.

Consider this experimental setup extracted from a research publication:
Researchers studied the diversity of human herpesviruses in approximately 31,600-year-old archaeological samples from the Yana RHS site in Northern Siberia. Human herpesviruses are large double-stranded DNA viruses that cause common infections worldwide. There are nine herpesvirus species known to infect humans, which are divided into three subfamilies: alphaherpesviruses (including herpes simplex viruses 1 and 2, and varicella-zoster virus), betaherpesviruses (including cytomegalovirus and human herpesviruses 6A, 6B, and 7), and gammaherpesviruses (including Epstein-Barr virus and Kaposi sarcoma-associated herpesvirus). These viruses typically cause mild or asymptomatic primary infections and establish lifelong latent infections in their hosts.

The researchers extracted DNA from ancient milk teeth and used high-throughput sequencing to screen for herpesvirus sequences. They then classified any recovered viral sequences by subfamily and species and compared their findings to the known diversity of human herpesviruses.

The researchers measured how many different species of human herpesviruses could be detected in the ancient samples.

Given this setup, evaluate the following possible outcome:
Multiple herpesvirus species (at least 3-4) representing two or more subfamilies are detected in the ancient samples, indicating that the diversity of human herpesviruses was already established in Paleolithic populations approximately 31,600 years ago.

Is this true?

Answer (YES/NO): YES